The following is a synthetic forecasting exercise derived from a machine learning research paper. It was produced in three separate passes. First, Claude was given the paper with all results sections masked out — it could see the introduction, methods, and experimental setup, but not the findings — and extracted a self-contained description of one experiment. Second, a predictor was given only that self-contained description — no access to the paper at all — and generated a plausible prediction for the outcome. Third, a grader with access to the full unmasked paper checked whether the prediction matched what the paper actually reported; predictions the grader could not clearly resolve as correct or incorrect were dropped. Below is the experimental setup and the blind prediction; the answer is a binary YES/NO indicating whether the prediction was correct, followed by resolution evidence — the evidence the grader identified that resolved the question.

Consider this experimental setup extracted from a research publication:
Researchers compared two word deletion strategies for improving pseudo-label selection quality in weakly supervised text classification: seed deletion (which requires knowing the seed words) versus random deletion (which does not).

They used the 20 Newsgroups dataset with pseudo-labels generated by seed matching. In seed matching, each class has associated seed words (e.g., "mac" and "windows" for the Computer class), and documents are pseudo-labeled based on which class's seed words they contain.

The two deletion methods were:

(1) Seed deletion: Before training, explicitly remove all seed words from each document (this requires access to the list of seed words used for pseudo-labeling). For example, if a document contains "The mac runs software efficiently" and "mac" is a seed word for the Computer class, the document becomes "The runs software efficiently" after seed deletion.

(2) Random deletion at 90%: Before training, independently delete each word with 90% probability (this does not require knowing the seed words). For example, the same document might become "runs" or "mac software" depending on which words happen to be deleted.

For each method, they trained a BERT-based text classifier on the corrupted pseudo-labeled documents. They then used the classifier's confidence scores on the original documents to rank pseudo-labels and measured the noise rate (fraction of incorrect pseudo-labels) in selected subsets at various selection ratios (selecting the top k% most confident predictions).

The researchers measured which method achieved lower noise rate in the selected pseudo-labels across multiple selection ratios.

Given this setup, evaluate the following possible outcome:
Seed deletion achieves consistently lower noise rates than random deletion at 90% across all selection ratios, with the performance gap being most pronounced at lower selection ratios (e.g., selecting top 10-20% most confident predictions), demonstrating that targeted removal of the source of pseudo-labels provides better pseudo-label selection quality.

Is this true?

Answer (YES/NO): NO